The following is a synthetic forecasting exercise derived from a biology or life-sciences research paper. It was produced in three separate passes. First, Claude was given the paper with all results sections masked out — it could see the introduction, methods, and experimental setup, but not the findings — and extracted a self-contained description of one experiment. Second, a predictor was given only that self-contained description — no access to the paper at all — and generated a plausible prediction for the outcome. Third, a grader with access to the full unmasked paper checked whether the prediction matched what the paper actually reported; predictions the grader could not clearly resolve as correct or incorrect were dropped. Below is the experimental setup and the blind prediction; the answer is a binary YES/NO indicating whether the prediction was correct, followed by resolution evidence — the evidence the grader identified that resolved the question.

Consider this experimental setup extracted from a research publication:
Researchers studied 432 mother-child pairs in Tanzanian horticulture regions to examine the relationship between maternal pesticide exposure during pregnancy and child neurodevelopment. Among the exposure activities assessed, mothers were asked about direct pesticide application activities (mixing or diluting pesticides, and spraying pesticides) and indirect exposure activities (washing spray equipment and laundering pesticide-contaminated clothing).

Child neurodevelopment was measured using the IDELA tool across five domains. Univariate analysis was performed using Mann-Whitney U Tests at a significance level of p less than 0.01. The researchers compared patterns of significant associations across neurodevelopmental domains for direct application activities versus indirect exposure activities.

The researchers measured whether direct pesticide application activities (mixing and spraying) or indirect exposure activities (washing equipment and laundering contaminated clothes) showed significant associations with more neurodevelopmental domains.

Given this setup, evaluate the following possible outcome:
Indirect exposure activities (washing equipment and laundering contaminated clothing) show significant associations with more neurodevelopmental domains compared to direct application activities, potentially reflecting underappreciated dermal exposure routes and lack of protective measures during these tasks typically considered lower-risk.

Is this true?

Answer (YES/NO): NO